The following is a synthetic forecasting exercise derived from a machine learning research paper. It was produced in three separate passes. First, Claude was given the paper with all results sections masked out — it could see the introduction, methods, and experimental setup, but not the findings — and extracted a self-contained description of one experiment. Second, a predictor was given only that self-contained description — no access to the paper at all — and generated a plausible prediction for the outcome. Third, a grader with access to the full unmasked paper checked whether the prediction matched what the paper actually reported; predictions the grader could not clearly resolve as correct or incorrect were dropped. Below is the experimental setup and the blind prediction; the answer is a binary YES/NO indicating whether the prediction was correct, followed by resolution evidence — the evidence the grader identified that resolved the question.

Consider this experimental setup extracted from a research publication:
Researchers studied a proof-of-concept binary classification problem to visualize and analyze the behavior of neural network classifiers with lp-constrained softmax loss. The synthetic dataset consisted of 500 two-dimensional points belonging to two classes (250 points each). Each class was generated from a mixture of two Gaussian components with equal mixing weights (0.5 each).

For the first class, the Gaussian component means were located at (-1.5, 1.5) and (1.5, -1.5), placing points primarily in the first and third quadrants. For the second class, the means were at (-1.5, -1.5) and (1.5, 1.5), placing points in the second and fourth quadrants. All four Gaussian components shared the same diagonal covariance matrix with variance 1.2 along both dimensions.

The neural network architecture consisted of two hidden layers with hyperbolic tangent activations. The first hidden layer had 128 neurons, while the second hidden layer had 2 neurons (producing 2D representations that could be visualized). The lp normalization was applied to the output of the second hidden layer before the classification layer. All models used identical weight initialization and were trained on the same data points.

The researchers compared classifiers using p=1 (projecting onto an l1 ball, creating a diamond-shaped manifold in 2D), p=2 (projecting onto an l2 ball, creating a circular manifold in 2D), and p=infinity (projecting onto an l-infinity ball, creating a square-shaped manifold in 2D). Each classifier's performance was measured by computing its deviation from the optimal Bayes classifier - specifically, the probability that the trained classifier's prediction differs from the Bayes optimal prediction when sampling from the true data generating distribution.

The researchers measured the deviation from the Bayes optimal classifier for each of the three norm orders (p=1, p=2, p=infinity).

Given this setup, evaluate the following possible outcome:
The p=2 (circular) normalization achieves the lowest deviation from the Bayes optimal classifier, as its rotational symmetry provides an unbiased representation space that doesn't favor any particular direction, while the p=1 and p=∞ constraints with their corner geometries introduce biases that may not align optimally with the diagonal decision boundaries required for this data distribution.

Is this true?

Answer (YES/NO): YES